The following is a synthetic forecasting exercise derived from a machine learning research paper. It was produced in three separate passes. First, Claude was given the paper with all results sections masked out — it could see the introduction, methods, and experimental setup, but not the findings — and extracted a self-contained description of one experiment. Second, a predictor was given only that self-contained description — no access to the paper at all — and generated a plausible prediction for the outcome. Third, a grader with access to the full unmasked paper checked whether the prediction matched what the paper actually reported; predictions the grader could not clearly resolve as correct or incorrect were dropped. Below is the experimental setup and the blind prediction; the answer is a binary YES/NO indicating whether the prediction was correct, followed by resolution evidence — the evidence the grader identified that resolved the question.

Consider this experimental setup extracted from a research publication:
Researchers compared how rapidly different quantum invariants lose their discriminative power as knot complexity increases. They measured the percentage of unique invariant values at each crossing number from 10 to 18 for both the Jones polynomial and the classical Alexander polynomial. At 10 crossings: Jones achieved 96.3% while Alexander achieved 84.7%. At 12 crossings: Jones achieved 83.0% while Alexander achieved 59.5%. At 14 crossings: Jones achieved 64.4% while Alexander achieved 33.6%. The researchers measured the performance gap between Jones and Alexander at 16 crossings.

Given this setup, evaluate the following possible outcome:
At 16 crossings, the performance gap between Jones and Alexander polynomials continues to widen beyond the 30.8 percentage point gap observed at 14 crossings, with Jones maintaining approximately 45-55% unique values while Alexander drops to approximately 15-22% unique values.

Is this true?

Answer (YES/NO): NO